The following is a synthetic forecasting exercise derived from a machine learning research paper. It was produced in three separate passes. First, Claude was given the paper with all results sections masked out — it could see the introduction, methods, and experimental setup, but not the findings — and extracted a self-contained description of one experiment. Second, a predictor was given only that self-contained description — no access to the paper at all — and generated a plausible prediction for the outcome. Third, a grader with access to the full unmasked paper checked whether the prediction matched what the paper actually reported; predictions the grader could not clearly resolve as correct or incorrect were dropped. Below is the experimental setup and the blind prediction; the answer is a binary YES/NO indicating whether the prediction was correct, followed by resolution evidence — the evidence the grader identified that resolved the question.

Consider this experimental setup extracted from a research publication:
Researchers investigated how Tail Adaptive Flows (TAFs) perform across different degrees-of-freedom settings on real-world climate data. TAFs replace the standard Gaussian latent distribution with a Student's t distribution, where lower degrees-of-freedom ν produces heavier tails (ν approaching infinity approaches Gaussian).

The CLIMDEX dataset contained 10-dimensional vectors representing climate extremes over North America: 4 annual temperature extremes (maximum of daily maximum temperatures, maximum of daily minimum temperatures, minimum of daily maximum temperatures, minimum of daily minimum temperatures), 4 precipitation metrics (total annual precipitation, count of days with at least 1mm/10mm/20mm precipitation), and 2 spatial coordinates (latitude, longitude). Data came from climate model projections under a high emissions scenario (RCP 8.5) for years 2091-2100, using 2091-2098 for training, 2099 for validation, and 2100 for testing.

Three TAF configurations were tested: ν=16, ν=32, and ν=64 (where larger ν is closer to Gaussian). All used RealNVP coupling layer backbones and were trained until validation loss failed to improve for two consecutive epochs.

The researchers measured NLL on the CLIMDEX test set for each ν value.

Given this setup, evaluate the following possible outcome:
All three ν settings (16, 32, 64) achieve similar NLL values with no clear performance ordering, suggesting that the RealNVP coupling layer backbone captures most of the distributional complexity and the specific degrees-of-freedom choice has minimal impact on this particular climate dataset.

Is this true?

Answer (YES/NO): NO